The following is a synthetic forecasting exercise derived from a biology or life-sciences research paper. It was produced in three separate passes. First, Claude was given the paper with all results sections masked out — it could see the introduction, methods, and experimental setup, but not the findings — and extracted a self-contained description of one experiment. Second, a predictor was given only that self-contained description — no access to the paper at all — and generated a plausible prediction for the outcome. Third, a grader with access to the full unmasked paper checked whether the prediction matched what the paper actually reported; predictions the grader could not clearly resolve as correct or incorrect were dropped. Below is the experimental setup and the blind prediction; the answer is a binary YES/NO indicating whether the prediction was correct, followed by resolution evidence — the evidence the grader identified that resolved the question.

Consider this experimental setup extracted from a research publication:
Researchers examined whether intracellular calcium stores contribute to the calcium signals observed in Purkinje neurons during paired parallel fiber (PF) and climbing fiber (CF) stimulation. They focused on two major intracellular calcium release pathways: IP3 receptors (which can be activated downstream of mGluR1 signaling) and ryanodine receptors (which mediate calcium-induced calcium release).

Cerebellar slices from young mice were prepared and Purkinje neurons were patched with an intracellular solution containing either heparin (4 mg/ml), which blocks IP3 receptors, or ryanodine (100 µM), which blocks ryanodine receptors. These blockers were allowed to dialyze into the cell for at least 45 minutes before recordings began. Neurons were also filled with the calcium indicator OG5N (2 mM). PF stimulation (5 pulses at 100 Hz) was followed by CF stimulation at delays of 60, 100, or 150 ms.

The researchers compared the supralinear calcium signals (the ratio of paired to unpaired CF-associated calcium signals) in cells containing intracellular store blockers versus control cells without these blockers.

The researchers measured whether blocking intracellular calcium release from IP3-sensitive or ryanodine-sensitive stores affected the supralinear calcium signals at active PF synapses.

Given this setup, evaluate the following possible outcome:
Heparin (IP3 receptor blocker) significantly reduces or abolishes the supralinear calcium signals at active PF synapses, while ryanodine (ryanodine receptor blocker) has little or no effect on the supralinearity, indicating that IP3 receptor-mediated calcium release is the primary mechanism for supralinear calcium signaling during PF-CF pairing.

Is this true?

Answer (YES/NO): NO